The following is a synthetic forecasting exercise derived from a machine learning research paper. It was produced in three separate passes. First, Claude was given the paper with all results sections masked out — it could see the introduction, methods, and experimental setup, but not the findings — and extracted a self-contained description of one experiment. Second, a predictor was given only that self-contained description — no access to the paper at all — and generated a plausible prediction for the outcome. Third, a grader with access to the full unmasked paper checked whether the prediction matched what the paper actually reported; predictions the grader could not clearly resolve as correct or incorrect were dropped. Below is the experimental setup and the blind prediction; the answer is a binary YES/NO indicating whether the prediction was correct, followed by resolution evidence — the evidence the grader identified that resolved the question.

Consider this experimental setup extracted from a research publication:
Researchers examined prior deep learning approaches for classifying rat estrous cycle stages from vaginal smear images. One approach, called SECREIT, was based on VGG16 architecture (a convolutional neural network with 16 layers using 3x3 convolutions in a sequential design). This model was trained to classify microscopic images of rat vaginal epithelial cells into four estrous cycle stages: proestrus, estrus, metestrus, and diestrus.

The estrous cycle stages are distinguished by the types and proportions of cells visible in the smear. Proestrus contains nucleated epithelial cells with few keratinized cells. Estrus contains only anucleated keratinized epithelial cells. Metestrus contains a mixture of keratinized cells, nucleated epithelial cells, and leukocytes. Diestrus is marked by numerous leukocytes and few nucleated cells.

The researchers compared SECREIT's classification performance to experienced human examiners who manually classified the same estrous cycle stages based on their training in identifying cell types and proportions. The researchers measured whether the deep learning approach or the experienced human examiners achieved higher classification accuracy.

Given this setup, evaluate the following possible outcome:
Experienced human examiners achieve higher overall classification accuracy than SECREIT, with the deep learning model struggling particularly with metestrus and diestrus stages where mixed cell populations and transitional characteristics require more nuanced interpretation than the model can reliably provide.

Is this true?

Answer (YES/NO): NO